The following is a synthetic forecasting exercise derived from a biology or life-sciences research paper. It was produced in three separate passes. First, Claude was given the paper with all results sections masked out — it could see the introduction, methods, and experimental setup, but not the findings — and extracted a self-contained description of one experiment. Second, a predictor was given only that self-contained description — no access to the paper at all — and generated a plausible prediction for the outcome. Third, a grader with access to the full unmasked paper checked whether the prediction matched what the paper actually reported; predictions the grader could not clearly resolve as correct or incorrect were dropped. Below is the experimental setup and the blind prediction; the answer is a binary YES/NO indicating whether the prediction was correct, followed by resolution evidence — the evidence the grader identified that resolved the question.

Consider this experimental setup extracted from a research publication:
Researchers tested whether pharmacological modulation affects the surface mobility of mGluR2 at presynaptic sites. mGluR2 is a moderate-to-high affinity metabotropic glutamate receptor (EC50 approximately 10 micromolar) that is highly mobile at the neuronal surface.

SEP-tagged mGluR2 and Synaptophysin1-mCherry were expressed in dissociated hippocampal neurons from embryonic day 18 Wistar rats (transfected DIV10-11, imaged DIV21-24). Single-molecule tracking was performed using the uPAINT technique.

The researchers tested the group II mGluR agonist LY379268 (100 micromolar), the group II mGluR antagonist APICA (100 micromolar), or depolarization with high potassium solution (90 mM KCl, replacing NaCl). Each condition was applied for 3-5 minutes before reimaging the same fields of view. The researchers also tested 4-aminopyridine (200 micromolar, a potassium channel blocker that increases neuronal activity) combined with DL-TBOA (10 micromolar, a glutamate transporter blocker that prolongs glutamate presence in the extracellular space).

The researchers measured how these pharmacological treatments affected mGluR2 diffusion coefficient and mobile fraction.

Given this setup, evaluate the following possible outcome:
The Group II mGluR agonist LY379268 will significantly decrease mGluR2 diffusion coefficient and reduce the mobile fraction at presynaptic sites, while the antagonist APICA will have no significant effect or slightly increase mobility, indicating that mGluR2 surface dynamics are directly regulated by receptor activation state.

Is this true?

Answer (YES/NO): NO